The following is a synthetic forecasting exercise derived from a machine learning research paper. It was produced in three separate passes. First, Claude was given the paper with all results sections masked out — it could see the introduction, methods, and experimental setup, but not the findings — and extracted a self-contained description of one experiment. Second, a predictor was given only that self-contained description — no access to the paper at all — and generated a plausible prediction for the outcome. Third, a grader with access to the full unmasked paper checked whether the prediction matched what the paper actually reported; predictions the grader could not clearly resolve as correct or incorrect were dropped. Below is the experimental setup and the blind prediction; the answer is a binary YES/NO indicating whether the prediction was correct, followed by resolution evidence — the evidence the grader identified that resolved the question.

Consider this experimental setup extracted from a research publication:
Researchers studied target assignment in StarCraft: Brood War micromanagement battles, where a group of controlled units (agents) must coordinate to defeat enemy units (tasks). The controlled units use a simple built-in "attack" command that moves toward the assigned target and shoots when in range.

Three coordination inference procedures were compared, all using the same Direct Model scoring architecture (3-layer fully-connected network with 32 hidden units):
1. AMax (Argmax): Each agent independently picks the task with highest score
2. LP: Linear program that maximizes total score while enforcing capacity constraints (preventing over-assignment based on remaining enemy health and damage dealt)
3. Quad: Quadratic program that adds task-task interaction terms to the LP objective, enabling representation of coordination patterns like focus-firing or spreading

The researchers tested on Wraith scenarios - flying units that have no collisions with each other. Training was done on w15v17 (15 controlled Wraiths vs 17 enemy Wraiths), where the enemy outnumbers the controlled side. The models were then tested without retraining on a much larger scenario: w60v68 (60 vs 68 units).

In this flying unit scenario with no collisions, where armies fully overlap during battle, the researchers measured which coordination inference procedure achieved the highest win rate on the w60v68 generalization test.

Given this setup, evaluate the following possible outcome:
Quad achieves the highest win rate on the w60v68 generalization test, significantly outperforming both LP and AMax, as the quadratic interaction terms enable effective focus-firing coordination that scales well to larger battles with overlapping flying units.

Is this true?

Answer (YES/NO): YES